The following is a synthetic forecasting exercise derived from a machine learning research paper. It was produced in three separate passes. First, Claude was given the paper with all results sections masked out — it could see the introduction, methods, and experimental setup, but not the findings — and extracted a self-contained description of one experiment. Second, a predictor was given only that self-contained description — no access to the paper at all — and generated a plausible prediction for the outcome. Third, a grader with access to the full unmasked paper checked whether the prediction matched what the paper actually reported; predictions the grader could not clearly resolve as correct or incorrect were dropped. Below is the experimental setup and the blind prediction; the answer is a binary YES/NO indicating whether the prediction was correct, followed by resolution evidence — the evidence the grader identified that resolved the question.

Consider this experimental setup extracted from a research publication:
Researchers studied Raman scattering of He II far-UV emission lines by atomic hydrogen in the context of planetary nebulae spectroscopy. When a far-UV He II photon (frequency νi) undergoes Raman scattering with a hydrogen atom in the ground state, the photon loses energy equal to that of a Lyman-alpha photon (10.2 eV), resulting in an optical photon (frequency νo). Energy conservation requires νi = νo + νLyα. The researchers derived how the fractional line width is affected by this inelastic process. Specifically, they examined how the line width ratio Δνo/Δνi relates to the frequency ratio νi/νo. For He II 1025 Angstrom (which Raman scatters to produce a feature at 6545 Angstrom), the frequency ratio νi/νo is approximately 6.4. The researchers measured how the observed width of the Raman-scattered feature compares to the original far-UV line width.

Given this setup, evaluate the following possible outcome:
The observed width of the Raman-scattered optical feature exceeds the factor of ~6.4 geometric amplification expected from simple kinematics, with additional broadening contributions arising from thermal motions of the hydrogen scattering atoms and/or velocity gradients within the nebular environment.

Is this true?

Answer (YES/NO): YES